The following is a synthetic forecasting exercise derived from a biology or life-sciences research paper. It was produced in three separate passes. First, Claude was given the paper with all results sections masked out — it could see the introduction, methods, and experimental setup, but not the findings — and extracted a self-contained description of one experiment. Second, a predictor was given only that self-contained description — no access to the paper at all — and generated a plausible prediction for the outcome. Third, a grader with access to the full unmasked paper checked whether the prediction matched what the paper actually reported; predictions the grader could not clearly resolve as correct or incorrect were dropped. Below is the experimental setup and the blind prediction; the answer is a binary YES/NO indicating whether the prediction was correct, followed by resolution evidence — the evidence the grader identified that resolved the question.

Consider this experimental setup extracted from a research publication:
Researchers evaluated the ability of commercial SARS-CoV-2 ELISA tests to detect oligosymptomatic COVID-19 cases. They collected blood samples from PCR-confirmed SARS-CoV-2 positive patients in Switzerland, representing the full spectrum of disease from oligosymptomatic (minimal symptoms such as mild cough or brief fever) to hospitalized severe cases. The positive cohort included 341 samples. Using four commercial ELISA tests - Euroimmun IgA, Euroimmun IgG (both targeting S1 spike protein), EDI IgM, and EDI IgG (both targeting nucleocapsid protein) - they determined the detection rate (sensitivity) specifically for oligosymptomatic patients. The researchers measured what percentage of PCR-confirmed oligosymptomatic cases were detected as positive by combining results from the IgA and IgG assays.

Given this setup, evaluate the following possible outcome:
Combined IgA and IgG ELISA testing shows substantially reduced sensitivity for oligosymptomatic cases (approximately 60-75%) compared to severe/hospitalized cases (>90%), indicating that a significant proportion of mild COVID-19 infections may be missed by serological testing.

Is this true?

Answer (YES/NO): NO